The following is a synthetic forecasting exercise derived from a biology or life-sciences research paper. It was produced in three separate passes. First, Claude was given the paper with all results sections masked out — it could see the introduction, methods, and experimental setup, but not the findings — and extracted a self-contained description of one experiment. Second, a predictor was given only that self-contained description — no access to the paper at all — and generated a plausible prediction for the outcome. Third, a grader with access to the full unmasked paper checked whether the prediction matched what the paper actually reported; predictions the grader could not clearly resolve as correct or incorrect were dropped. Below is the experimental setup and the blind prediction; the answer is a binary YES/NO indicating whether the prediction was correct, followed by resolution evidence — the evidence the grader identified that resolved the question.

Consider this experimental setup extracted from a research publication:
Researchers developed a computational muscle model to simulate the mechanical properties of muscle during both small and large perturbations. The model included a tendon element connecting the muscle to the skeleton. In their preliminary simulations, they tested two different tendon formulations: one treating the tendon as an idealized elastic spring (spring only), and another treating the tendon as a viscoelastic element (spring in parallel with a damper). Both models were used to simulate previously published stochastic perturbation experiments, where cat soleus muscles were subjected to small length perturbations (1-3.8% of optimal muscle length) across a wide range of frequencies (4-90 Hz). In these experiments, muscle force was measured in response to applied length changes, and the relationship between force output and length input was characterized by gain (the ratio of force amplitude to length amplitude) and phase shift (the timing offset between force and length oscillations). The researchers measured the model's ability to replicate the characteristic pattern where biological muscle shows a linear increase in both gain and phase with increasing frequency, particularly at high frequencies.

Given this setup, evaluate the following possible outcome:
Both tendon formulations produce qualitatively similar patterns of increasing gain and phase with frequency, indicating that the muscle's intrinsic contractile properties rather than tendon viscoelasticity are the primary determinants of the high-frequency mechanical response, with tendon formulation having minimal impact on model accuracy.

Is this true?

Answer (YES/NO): NO